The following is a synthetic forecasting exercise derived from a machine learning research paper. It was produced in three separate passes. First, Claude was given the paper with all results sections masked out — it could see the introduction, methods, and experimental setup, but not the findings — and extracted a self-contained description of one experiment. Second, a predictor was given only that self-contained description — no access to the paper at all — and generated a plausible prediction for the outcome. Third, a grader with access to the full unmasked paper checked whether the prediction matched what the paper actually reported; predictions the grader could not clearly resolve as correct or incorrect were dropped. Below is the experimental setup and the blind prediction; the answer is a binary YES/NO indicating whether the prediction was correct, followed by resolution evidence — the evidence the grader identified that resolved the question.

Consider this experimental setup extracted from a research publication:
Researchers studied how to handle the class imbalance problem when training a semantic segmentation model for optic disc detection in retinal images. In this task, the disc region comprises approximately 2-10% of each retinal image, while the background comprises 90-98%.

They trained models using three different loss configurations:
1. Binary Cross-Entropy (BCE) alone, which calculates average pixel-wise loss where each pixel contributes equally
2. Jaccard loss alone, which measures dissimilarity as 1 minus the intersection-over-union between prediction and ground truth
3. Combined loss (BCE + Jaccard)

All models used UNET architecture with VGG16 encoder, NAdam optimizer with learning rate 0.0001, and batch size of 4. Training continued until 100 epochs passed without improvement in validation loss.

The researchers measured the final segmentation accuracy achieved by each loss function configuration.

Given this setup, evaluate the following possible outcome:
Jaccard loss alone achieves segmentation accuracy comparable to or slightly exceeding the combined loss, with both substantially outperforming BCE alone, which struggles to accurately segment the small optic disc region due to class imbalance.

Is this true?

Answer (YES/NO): NO